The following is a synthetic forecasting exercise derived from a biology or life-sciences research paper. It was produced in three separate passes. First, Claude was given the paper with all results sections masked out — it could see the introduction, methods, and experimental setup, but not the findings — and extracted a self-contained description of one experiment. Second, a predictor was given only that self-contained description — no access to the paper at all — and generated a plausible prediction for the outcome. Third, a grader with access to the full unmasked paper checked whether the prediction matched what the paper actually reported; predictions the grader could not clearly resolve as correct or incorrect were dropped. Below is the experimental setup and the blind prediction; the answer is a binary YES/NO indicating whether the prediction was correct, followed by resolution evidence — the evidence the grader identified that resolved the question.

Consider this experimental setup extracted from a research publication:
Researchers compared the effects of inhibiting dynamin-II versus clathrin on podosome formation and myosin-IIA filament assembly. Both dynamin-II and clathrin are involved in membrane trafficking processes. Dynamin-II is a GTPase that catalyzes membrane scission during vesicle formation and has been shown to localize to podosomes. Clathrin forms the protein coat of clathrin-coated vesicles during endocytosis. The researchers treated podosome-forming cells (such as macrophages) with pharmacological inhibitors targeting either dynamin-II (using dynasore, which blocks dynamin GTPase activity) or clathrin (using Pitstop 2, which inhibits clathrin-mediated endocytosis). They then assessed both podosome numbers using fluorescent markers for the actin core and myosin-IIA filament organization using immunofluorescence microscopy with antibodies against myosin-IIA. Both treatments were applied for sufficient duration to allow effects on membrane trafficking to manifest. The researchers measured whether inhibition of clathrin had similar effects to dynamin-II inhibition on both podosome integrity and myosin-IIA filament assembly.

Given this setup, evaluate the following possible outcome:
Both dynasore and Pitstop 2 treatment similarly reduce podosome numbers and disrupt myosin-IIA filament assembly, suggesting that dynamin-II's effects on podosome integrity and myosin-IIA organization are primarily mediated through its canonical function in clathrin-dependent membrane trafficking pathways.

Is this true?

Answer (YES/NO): NO